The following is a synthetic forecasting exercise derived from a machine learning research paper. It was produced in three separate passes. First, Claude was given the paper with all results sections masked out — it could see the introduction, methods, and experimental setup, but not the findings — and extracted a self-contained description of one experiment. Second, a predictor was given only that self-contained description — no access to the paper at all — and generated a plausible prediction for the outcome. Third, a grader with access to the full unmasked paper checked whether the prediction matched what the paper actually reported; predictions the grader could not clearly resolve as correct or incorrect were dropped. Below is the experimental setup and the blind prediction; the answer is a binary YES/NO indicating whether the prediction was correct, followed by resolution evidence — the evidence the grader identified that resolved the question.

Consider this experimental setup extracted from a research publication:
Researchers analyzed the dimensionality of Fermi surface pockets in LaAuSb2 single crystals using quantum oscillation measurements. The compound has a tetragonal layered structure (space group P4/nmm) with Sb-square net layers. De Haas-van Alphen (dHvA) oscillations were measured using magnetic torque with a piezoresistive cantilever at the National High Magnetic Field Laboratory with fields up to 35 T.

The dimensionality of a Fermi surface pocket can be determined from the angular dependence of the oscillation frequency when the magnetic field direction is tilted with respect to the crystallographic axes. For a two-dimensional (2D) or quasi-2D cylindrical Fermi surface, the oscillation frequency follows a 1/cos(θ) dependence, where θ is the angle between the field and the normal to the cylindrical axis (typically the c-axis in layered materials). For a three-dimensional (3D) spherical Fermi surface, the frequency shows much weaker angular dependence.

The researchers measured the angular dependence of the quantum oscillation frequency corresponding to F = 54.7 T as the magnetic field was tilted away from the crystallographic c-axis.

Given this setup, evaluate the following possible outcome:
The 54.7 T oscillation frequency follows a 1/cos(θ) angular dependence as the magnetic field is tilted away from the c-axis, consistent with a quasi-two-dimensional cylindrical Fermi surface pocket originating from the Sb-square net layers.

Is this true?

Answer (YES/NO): YES